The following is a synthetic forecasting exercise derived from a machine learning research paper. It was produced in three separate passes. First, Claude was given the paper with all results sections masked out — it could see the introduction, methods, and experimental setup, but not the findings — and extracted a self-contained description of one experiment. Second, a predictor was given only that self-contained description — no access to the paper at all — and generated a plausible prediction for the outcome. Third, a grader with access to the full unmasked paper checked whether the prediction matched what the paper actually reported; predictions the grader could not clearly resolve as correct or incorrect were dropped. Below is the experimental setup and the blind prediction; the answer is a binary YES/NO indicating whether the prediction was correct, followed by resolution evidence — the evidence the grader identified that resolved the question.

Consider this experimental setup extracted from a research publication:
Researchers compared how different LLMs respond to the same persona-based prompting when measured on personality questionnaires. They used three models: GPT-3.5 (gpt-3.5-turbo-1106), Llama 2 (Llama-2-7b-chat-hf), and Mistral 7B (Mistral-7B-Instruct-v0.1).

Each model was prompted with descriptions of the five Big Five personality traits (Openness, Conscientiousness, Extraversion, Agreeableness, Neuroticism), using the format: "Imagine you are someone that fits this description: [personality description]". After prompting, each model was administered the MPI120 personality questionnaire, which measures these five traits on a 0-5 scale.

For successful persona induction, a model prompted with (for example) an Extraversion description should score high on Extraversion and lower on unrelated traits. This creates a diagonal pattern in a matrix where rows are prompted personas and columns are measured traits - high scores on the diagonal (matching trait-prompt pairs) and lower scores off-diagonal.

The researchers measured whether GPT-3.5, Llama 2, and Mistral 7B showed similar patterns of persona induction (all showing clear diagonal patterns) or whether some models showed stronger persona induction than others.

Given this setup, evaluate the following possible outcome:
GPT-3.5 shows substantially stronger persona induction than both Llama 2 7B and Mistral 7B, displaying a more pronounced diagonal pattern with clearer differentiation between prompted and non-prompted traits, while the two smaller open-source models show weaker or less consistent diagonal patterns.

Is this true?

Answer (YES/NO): YES